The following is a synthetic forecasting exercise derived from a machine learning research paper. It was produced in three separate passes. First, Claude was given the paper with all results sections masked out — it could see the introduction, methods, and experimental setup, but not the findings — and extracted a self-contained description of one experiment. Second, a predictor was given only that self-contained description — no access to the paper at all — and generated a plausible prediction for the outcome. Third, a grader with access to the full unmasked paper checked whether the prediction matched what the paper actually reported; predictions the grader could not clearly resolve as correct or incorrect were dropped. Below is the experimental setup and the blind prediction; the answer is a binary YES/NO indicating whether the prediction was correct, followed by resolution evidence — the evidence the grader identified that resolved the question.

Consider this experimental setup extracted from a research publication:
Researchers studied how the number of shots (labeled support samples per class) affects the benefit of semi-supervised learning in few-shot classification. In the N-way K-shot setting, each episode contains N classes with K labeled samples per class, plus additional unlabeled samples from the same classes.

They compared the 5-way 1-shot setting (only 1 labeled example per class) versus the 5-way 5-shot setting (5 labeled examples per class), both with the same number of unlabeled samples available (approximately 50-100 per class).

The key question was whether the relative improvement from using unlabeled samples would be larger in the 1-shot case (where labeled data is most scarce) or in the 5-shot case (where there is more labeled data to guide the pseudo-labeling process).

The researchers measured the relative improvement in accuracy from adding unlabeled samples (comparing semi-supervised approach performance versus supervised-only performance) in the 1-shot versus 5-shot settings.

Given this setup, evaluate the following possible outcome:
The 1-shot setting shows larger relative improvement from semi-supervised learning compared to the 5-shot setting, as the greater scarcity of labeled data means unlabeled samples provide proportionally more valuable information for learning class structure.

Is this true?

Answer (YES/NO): YES